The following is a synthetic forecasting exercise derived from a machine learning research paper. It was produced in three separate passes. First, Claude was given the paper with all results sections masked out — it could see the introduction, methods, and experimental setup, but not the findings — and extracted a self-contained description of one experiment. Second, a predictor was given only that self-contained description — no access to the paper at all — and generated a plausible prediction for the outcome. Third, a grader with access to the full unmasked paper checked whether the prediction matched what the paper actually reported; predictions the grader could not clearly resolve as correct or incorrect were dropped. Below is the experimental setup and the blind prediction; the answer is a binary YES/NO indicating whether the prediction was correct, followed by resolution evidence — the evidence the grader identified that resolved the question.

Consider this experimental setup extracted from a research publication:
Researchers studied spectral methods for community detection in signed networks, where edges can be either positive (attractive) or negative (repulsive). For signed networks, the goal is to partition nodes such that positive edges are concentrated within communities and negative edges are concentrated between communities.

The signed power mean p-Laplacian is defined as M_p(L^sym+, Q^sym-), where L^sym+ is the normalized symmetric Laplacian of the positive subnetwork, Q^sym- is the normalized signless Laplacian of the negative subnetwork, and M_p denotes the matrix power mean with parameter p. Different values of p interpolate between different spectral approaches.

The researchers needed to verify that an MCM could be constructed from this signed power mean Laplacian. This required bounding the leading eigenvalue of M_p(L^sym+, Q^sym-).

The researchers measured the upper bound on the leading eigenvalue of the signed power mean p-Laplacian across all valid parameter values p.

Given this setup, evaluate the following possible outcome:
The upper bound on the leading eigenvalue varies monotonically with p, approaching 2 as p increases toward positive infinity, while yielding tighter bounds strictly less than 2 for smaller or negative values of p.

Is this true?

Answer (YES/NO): NO